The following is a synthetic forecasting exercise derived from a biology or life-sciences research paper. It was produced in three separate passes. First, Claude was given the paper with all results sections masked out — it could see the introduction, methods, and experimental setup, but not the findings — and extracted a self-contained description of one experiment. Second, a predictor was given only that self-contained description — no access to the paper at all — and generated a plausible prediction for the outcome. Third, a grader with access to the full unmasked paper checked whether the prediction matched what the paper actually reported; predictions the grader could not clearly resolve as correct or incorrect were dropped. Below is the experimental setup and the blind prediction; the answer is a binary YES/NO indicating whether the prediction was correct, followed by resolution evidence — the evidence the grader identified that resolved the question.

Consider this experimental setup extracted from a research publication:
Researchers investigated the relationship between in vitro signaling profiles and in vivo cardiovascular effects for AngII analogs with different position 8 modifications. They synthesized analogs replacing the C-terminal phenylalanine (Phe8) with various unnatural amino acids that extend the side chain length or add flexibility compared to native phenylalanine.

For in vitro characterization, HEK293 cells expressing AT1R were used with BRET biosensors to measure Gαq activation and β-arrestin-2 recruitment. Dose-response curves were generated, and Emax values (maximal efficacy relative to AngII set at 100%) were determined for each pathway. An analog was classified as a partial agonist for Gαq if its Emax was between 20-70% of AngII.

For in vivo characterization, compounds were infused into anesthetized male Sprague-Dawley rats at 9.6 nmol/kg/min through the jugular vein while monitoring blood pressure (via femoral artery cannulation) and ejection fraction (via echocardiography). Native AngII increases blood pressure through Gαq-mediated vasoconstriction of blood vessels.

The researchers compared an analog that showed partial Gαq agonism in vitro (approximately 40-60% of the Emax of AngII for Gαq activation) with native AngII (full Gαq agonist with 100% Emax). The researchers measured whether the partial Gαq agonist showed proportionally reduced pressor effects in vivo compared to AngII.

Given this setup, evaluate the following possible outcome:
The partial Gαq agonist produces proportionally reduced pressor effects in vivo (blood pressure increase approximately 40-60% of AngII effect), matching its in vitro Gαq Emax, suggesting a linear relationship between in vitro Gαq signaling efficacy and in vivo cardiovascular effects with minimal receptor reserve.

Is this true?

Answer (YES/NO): YES